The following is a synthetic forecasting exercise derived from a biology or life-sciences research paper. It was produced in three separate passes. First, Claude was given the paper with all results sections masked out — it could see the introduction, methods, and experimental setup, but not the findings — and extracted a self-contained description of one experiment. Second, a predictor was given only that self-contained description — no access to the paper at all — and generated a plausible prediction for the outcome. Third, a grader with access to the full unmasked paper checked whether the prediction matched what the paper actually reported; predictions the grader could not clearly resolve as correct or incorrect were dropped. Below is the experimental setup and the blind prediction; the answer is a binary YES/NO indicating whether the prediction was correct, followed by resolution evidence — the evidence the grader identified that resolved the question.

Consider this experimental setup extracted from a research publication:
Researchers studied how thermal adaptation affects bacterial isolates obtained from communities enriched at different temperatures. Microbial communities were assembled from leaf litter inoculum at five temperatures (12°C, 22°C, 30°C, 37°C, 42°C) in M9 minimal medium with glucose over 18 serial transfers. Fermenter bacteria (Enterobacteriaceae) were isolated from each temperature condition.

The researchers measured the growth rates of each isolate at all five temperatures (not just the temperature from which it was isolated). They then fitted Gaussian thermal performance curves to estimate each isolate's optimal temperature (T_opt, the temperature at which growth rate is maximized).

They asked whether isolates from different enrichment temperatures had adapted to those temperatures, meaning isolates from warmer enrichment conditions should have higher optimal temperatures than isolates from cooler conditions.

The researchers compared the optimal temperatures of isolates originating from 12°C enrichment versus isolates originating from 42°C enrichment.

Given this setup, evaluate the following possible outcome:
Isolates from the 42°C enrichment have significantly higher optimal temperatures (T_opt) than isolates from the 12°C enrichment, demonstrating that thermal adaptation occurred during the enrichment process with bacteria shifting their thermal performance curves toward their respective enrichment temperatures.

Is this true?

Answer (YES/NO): YES